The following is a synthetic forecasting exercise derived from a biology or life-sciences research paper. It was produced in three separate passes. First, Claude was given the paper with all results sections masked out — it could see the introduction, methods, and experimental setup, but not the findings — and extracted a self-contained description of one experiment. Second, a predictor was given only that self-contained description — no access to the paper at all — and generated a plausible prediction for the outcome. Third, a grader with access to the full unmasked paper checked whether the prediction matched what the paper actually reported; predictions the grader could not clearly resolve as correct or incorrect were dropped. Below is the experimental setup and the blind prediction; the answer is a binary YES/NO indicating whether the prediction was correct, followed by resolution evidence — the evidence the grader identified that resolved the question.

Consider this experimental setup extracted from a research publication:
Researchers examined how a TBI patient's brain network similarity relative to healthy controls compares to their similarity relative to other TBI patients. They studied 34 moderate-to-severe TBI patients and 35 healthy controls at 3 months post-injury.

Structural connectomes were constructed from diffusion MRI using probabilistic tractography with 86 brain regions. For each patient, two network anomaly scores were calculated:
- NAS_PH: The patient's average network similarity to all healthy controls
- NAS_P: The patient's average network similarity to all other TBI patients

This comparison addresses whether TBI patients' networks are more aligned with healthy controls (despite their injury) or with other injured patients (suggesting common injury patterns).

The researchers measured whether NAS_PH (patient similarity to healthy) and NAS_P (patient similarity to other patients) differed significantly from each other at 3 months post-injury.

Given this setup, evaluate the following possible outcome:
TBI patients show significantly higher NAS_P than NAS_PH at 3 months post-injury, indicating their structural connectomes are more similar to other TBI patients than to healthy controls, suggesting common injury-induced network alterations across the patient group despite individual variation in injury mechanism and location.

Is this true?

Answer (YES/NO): NO